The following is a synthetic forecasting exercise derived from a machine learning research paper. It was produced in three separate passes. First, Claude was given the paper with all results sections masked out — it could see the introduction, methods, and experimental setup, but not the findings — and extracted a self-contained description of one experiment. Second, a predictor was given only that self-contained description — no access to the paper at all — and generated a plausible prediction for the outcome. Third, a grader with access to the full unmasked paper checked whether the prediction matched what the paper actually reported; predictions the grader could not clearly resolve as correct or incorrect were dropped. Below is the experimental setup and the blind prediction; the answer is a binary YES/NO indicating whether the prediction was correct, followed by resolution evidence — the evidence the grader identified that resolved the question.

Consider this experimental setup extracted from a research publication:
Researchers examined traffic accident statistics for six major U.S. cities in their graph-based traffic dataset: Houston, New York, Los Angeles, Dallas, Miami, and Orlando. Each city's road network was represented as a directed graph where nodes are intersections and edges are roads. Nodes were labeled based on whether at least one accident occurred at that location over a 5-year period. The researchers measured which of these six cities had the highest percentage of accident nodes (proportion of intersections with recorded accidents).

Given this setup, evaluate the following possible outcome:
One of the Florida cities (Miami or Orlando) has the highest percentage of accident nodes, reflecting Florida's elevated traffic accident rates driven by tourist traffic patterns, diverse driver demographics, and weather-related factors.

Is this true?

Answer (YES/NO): YES